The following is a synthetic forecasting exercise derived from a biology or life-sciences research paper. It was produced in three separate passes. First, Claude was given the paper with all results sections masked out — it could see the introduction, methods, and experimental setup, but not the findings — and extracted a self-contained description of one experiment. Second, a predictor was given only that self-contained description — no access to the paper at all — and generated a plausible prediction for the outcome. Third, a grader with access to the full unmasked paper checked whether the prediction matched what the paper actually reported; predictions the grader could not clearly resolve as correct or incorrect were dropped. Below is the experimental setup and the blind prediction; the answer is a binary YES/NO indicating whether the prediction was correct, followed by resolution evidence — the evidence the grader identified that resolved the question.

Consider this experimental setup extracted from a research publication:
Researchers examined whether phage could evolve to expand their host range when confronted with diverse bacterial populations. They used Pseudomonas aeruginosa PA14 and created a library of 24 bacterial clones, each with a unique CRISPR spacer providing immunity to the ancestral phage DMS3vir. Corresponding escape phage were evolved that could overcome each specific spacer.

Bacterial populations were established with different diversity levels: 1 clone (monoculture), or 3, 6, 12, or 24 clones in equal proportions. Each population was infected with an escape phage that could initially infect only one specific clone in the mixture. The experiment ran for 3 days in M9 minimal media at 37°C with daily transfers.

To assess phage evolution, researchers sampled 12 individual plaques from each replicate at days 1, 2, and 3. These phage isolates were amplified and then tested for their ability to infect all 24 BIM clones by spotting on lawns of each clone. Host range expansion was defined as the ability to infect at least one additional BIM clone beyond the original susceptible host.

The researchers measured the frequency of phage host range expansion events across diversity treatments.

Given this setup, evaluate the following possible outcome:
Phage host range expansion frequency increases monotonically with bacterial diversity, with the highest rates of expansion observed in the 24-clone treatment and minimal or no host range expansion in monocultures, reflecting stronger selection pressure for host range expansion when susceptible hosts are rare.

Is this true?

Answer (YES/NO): NO